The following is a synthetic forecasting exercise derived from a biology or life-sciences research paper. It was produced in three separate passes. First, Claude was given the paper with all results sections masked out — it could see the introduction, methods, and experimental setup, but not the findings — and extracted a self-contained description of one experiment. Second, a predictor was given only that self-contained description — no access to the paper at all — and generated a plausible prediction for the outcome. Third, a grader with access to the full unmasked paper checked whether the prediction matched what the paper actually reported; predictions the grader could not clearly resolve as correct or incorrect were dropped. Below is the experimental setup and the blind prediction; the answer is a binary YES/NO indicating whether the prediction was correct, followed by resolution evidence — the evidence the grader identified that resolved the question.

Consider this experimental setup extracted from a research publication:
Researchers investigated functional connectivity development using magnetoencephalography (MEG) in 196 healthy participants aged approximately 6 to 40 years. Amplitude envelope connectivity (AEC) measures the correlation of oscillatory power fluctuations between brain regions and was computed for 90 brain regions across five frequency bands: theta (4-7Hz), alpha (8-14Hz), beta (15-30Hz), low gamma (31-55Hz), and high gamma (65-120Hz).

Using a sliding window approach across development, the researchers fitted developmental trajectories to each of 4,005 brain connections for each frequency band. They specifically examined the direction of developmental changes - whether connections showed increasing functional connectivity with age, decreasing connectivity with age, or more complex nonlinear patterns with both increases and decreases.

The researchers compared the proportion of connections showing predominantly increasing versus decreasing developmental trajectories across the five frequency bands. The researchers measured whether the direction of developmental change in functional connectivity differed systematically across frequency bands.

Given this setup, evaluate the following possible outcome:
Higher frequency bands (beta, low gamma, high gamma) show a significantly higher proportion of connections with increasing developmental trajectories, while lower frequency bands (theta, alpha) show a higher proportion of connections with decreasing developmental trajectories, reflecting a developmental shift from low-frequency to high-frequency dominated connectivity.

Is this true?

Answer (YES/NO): NO